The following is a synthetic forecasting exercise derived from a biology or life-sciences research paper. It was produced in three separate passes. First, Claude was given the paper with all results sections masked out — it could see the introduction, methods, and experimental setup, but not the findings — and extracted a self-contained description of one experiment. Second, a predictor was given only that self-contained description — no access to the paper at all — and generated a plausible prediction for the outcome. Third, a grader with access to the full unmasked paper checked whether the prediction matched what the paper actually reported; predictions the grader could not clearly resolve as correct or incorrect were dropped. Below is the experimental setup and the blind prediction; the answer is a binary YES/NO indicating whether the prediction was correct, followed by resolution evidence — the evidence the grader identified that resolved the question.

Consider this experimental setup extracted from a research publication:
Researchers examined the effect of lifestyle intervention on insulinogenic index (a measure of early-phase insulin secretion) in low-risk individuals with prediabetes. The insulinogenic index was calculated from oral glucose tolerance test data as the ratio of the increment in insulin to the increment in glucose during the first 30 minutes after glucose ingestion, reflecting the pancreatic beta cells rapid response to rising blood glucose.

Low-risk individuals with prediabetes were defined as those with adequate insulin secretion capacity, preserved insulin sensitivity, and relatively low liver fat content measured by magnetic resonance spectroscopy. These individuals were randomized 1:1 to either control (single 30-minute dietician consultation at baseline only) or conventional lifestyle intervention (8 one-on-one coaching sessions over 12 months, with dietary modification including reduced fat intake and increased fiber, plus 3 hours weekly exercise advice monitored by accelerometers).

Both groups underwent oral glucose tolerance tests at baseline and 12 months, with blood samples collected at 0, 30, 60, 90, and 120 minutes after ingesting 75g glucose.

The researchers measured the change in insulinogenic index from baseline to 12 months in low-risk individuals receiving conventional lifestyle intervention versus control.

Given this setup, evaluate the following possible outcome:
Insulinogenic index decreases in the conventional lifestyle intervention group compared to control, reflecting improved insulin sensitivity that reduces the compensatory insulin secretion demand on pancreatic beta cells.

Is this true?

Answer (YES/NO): NO